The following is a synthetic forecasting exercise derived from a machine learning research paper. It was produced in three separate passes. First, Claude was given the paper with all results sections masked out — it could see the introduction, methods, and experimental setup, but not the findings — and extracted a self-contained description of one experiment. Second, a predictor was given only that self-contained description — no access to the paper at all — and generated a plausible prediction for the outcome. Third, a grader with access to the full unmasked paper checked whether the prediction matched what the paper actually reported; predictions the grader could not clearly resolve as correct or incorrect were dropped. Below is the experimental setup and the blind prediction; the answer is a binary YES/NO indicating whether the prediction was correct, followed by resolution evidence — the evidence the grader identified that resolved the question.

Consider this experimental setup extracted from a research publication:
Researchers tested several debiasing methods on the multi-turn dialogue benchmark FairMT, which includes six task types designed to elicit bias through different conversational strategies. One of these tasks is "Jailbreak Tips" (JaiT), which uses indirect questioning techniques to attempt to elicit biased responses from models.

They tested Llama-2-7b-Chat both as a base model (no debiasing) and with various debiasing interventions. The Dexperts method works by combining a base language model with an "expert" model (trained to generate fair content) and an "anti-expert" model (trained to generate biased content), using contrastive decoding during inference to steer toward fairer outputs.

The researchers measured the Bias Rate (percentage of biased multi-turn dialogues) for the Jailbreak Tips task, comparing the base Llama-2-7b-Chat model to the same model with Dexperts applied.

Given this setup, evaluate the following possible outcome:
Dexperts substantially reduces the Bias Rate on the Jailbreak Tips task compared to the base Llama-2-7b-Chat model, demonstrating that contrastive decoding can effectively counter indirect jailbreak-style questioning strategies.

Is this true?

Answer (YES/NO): YES